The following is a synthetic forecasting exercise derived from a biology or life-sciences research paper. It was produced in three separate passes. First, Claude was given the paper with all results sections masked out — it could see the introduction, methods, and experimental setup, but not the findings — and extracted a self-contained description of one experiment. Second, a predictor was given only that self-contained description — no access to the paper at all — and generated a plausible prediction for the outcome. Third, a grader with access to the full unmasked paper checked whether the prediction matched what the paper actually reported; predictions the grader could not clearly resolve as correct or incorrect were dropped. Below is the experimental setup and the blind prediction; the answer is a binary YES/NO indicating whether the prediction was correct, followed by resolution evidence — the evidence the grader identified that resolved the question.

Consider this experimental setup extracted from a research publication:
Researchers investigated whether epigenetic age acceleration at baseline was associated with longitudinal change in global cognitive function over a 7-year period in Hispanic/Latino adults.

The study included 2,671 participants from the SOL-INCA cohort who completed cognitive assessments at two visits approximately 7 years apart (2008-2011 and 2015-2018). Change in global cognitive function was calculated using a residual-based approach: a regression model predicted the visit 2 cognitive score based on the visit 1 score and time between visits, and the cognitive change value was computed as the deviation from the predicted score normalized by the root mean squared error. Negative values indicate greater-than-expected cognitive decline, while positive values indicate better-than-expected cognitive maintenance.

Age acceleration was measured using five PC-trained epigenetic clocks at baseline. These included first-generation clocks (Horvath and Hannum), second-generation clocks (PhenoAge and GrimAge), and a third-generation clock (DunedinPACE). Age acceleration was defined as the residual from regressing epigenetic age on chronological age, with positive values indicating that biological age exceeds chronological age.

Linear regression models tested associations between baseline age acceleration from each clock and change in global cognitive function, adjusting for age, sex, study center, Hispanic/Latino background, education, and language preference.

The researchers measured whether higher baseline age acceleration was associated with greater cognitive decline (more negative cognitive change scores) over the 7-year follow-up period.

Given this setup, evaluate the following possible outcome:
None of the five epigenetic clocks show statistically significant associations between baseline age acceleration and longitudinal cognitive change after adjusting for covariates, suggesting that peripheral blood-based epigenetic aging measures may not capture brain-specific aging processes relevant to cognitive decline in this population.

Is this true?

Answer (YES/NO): NO